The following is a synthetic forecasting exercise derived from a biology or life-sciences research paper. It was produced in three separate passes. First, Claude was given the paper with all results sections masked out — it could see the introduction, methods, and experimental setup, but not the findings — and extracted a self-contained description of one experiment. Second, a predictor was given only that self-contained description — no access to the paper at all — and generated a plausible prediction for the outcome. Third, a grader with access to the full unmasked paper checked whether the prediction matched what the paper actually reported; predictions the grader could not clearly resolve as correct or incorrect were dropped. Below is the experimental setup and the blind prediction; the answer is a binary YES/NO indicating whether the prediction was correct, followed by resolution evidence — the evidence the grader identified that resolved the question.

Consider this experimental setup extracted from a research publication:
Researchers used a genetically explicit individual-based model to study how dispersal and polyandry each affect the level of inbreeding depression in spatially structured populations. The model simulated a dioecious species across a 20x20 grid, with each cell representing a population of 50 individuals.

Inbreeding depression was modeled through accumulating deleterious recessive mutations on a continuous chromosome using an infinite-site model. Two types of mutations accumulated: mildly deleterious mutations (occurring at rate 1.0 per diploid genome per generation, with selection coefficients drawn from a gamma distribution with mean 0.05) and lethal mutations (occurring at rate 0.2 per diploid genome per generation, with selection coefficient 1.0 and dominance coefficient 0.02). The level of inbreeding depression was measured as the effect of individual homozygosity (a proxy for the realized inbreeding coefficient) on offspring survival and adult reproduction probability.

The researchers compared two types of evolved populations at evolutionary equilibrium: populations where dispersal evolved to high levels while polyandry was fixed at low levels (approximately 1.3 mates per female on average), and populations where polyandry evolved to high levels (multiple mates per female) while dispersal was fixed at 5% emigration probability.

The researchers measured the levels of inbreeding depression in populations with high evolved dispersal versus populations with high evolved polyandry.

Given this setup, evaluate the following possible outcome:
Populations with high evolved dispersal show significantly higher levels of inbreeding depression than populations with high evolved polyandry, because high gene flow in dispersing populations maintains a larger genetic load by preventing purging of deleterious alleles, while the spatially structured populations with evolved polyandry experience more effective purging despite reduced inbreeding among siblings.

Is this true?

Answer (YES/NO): YES